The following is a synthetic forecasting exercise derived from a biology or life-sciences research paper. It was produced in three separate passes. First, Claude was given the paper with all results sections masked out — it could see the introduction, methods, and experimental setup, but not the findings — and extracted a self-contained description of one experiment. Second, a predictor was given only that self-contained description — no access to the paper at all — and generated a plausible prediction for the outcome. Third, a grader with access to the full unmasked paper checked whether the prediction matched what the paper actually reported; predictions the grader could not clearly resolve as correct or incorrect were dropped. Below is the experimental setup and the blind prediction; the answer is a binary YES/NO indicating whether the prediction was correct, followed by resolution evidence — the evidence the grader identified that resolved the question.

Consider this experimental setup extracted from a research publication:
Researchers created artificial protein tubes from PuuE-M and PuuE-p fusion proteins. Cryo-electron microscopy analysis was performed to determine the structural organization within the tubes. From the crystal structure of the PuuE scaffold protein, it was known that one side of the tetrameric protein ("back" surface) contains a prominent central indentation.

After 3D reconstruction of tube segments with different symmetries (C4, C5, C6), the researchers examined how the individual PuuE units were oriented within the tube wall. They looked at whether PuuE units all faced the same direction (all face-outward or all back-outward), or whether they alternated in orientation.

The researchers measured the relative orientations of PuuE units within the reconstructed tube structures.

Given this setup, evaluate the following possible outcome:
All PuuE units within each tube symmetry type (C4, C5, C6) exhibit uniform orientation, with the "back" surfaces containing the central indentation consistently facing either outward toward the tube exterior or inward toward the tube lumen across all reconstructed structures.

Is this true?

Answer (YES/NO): NO